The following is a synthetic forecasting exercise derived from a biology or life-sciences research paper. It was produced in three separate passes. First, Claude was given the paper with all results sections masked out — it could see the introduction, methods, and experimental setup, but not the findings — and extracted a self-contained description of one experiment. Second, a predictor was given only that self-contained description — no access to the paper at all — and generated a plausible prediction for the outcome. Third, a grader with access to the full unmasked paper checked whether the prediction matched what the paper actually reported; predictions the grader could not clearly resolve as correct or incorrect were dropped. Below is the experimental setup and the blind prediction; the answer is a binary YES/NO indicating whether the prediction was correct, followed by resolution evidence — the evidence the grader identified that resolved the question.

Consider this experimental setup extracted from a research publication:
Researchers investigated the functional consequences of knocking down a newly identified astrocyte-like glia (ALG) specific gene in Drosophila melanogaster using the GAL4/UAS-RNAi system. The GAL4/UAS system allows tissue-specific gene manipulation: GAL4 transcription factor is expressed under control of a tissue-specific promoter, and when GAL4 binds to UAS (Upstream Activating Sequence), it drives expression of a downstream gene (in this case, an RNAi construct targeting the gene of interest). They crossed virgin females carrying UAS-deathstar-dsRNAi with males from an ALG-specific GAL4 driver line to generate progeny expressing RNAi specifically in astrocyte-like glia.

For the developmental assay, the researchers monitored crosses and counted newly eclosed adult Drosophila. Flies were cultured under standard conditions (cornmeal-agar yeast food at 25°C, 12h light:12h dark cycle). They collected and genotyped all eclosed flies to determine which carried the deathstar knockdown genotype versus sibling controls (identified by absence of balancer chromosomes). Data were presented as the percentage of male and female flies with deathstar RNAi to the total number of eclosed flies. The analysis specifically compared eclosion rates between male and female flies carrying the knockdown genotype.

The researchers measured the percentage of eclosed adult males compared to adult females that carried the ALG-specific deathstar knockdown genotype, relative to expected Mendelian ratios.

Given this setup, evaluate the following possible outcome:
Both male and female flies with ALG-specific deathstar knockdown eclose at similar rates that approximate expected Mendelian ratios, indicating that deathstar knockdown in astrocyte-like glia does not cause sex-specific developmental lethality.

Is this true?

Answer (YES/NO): NO